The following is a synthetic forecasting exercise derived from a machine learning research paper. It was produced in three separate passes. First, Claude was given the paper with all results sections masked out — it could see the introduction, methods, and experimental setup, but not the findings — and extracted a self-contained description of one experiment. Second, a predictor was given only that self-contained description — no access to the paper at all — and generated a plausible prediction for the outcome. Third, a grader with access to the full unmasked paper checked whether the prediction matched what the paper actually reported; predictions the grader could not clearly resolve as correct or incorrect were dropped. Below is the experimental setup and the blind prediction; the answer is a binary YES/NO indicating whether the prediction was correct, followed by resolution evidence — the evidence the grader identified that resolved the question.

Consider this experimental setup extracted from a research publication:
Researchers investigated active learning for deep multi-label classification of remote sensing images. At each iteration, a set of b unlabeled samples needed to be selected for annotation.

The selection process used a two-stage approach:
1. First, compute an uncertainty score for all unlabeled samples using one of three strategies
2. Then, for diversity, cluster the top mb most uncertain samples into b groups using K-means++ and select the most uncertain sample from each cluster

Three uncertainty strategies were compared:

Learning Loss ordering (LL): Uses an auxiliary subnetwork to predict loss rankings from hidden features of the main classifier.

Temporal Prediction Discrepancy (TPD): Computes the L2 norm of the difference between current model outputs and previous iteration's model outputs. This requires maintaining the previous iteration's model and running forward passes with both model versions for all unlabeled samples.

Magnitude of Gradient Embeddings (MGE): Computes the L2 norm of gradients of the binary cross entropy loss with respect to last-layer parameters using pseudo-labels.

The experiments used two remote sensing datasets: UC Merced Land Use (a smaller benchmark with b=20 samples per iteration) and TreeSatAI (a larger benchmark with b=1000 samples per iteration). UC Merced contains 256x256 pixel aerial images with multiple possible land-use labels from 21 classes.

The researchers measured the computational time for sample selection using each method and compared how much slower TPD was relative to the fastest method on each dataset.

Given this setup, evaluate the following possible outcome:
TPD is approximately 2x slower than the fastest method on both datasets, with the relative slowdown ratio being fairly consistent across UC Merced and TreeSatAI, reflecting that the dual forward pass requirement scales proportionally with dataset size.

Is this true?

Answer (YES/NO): NO